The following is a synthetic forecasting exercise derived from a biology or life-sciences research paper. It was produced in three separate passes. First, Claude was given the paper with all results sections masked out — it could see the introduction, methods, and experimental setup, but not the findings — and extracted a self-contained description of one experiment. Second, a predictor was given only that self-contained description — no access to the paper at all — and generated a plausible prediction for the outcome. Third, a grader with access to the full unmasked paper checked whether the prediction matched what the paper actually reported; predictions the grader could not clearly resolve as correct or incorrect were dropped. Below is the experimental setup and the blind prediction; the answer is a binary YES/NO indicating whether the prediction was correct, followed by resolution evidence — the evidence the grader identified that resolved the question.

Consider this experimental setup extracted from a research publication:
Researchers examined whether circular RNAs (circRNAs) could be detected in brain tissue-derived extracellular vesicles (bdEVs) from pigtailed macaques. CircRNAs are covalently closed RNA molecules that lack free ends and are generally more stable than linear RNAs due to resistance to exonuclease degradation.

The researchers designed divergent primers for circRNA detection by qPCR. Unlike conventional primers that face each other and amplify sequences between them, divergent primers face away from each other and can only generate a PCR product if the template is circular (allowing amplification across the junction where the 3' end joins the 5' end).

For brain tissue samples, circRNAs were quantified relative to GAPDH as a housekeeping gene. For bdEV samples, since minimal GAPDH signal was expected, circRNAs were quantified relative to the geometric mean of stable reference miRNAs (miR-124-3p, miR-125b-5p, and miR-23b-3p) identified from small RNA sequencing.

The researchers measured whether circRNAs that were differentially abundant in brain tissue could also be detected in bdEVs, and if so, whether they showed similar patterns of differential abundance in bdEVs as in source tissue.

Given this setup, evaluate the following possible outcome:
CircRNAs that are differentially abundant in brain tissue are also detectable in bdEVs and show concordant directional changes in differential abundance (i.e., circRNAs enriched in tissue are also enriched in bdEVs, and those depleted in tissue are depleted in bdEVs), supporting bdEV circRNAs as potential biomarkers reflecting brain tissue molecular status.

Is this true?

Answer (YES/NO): NO